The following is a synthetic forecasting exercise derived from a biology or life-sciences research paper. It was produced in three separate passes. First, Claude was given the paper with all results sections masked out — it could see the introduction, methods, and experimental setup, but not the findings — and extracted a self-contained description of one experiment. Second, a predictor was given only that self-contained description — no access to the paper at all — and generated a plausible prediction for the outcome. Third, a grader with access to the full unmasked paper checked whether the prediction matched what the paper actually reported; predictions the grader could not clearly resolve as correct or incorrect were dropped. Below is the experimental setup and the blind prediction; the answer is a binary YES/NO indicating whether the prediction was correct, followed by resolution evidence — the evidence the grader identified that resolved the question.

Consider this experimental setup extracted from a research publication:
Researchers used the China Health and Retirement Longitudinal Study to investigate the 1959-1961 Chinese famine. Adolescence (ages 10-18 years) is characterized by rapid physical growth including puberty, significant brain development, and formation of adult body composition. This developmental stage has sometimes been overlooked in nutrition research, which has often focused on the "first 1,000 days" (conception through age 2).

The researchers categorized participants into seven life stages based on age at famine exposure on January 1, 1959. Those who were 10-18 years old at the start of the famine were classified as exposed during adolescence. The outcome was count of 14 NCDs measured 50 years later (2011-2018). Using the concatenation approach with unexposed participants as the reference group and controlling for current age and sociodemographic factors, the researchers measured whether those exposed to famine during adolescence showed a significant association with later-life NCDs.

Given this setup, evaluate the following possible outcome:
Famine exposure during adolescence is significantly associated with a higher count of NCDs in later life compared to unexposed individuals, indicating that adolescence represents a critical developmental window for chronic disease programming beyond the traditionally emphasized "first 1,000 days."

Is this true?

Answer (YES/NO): YES